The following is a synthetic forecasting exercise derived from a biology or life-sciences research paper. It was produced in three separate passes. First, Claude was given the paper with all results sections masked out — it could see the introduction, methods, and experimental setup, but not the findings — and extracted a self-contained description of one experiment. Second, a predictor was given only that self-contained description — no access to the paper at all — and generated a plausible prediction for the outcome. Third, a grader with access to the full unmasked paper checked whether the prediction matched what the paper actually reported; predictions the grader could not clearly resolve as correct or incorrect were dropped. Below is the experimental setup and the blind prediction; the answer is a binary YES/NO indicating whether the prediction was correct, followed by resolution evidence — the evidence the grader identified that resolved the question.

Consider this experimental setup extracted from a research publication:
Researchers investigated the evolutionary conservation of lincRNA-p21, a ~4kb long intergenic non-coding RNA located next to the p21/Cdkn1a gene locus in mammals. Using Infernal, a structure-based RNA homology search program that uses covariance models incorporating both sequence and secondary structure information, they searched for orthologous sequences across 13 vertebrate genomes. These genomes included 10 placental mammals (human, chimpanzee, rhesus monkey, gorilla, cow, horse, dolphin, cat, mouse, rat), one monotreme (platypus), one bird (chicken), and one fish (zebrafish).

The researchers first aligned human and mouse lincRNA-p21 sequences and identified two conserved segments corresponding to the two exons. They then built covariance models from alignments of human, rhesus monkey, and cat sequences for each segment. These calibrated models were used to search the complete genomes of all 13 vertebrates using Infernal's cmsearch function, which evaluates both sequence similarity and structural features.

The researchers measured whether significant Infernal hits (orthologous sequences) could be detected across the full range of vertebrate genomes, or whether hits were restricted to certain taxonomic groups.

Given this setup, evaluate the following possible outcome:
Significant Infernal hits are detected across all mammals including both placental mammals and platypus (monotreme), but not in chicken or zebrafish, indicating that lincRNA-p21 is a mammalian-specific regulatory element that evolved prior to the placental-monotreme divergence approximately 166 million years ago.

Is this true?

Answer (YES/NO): NO